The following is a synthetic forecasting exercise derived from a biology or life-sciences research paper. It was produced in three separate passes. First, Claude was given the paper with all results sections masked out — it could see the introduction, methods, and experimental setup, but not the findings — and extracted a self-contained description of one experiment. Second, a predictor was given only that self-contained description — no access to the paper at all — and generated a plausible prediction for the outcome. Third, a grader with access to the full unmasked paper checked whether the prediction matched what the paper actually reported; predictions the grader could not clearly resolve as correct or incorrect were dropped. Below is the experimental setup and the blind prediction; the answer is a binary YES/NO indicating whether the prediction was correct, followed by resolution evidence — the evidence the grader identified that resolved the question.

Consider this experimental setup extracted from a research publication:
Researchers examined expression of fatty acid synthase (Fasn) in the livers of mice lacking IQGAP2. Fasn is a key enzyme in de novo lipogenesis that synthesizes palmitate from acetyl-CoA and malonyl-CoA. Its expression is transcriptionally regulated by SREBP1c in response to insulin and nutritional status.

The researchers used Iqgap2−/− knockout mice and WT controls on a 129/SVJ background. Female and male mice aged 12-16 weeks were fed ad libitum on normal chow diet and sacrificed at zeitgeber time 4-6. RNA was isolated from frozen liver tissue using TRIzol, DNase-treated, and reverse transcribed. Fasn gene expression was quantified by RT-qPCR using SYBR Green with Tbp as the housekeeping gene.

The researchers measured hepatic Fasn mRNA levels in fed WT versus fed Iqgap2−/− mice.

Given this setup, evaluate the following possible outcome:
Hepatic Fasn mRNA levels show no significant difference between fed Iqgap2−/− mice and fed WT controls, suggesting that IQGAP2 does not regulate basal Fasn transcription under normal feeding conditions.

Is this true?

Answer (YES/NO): NO